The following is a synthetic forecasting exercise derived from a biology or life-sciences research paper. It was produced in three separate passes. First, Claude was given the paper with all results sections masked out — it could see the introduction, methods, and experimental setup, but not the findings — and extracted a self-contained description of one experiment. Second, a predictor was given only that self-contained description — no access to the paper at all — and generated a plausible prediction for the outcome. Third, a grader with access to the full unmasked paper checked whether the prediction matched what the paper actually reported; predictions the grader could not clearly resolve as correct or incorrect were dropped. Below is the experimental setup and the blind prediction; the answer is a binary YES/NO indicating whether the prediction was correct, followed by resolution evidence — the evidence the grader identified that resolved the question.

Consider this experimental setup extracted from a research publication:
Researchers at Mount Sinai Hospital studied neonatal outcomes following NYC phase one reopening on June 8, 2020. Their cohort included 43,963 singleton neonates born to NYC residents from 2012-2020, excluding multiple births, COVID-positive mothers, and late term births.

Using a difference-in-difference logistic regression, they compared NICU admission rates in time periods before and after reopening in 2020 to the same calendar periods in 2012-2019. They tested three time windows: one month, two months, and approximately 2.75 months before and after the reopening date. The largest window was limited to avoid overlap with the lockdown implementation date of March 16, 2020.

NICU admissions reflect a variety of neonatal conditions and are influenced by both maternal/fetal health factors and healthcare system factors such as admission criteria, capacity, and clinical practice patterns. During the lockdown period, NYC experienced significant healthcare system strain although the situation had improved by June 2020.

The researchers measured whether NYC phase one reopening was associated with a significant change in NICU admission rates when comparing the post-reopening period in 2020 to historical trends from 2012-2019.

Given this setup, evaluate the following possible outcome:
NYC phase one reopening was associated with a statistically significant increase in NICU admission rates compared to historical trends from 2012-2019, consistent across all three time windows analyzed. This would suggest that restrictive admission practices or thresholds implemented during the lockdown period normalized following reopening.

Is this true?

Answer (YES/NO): NO